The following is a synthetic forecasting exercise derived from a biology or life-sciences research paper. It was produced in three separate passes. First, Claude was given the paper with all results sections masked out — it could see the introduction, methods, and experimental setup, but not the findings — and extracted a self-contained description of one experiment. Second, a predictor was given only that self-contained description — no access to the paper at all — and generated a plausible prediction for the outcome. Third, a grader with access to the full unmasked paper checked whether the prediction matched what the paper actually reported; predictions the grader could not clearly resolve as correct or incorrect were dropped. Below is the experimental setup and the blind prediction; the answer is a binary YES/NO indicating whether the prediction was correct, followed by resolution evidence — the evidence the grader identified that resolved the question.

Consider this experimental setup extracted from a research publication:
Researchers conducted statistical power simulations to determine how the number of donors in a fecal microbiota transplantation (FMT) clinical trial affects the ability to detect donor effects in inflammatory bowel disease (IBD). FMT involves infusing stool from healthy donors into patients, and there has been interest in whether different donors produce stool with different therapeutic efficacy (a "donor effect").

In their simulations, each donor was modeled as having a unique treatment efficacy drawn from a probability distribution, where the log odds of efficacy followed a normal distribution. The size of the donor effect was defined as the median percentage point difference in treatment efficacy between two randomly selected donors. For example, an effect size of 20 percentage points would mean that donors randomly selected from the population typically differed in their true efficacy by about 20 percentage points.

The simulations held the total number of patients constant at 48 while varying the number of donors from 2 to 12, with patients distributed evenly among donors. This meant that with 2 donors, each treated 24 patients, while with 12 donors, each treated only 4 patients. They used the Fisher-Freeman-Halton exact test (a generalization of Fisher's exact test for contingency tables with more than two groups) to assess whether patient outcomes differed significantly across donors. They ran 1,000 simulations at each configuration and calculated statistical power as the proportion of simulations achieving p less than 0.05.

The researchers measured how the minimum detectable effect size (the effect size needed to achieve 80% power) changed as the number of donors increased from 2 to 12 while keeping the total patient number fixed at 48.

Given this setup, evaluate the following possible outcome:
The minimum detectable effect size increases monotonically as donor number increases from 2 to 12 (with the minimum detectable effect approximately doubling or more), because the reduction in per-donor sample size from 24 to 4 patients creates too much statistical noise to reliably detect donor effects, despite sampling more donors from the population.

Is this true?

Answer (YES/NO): NO